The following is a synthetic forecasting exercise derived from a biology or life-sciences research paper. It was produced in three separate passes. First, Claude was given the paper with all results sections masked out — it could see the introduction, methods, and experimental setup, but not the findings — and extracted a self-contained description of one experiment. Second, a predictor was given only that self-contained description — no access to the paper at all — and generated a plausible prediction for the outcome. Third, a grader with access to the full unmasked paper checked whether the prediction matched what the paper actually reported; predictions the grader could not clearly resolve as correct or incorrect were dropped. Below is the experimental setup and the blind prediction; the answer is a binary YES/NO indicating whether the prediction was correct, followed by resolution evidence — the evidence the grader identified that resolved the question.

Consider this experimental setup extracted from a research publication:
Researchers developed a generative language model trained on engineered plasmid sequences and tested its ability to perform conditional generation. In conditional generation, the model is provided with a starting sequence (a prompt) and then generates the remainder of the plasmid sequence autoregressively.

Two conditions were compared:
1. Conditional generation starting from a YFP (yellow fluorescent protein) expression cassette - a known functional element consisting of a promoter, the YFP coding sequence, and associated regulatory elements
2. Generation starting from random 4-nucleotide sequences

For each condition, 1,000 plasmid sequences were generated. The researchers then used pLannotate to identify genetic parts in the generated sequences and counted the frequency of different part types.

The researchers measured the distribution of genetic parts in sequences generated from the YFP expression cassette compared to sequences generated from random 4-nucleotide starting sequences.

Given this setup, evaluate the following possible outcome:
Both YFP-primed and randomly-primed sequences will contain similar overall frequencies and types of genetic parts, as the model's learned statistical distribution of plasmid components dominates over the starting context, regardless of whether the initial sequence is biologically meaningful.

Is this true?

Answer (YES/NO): NO